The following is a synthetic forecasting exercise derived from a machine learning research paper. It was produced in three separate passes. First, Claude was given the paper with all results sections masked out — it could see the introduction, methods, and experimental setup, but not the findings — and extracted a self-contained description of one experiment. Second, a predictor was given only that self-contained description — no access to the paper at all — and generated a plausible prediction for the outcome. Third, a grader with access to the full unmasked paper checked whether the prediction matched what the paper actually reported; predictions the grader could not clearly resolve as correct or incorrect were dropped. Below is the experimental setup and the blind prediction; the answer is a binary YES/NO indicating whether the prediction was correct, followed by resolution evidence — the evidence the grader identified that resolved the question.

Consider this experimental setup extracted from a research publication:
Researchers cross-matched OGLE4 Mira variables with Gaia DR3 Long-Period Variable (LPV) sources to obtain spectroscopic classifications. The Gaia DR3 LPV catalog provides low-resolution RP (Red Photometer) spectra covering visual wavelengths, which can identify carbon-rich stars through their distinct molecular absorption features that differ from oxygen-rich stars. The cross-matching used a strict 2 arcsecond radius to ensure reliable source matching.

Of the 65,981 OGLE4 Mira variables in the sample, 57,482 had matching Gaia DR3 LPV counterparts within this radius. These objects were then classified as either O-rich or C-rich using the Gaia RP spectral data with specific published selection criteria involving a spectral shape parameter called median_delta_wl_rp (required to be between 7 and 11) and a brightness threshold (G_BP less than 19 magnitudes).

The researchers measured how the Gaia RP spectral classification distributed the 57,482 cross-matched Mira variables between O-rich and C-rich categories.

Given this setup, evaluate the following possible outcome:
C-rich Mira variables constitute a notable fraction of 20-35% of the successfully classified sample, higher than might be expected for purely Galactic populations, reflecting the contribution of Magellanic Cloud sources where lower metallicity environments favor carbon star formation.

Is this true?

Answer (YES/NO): NO